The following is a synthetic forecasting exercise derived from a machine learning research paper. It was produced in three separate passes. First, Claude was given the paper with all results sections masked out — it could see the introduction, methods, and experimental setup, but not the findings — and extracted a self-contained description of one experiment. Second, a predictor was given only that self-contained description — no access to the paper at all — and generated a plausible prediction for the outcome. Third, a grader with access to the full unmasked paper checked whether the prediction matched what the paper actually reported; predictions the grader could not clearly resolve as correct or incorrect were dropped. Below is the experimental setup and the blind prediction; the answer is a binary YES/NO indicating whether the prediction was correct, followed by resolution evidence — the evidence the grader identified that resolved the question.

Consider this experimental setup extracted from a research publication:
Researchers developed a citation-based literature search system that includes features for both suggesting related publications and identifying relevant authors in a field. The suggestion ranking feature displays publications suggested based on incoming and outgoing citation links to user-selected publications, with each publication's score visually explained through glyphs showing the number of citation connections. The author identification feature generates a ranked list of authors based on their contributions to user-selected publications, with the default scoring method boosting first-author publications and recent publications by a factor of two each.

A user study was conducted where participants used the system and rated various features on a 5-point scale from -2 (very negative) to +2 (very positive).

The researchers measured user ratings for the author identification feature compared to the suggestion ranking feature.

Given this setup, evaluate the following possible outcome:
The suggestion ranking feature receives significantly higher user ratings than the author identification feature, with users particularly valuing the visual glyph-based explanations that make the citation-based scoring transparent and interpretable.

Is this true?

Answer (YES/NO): NO